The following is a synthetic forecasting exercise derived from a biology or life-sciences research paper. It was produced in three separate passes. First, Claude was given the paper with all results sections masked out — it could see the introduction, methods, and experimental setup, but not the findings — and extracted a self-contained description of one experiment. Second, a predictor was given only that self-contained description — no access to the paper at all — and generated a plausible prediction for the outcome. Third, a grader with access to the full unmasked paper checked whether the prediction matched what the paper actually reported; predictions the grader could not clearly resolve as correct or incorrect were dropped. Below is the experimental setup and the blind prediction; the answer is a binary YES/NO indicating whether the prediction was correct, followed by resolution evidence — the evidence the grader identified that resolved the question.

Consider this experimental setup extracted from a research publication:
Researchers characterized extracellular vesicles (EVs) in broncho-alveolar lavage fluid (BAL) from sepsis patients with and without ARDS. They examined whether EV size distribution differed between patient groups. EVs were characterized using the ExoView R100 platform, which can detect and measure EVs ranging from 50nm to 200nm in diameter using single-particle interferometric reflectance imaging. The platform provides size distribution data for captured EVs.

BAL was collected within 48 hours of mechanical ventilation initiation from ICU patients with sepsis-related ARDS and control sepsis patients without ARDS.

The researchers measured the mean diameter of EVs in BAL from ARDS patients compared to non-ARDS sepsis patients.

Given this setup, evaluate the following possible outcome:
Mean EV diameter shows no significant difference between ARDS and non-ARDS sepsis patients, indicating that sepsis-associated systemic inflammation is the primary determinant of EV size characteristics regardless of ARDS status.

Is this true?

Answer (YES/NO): YES